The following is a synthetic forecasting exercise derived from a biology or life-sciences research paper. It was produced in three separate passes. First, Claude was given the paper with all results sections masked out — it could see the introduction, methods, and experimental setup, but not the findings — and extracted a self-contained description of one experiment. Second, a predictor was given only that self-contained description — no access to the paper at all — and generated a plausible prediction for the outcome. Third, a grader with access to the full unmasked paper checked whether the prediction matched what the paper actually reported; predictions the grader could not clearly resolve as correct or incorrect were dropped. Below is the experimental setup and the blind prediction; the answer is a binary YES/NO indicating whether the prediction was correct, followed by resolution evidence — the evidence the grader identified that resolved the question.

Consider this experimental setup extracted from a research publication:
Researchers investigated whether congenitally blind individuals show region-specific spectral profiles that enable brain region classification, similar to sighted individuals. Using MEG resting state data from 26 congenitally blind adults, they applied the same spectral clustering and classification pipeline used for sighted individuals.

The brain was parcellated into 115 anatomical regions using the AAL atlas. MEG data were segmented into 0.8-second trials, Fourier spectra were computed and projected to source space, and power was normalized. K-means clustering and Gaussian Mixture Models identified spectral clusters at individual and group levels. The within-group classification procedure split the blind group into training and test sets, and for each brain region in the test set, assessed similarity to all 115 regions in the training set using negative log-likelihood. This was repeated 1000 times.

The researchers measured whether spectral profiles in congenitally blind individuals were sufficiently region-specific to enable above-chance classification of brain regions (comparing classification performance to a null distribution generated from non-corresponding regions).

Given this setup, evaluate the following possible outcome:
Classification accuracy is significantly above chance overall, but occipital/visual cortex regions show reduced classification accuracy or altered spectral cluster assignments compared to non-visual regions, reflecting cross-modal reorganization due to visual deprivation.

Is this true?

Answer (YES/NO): NO